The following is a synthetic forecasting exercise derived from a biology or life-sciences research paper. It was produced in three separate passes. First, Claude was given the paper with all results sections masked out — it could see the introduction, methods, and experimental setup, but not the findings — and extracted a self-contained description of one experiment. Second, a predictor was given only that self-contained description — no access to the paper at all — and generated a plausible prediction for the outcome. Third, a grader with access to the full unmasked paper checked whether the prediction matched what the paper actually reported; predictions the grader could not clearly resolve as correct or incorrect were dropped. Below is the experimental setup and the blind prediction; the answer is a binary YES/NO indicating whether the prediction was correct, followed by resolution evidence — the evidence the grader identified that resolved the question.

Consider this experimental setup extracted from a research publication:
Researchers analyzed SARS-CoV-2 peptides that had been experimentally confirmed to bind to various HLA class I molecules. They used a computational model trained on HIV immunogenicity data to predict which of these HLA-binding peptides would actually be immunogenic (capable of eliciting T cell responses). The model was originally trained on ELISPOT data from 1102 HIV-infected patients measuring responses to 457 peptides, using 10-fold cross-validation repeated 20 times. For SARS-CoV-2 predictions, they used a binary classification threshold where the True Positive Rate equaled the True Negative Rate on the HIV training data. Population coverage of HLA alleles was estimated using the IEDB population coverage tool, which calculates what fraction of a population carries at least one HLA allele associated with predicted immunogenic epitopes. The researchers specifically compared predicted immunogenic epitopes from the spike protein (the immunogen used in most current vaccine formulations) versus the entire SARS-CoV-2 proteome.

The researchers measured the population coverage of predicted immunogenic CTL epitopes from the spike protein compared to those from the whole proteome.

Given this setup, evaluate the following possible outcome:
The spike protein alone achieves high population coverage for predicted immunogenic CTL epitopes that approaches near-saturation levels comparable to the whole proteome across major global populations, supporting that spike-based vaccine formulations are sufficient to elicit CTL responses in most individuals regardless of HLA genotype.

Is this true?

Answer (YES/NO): NO